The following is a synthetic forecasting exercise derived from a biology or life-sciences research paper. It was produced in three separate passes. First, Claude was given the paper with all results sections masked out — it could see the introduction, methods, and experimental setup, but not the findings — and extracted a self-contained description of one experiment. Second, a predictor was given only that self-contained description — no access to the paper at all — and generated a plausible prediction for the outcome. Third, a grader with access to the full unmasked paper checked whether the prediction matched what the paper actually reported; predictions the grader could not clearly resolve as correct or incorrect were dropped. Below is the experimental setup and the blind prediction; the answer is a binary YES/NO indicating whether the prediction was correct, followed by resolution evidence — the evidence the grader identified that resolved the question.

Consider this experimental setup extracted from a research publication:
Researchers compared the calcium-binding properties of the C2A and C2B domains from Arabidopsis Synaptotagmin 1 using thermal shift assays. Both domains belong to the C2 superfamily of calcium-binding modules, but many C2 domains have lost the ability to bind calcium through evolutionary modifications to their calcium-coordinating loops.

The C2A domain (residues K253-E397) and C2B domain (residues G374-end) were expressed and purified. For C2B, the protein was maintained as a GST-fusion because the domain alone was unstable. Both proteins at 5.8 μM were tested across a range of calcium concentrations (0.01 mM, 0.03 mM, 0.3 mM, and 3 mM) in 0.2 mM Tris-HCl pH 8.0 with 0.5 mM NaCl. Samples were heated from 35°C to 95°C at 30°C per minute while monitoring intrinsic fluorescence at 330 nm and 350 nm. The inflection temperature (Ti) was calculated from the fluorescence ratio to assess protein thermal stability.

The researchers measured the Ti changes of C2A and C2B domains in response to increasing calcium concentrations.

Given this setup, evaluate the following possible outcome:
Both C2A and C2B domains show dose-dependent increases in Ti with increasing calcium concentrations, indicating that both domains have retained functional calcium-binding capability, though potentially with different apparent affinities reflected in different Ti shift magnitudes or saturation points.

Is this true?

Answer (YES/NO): NO